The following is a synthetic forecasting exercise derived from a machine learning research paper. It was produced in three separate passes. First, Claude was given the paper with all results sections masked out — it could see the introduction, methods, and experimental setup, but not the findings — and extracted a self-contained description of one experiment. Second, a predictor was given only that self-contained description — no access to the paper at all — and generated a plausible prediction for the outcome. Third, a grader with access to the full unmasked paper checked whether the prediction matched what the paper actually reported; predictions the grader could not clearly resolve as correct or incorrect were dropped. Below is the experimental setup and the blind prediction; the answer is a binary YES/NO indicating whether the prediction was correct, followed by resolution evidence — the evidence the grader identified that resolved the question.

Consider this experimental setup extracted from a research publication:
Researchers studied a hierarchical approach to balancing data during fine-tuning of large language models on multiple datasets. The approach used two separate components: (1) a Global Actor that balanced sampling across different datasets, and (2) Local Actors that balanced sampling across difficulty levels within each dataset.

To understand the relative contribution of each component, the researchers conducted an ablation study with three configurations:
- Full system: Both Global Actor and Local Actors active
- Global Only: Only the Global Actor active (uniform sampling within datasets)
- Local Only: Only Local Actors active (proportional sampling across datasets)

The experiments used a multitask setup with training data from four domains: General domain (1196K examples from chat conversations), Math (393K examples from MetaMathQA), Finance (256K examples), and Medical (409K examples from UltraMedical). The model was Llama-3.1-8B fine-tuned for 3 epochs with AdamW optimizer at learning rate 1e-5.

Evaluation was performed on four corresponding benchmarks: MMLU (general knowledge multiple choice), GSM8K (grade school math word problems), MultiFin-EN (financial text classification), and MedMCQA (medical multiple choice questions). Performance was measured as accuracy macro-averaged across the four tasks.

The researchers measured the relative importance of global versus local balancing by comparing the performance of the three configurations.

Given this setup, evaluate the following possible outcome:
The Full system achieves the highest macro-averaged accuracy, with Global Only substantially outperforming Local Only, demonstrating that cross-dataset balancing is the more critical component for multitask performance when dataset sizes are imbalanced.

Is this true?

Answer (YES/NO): NO